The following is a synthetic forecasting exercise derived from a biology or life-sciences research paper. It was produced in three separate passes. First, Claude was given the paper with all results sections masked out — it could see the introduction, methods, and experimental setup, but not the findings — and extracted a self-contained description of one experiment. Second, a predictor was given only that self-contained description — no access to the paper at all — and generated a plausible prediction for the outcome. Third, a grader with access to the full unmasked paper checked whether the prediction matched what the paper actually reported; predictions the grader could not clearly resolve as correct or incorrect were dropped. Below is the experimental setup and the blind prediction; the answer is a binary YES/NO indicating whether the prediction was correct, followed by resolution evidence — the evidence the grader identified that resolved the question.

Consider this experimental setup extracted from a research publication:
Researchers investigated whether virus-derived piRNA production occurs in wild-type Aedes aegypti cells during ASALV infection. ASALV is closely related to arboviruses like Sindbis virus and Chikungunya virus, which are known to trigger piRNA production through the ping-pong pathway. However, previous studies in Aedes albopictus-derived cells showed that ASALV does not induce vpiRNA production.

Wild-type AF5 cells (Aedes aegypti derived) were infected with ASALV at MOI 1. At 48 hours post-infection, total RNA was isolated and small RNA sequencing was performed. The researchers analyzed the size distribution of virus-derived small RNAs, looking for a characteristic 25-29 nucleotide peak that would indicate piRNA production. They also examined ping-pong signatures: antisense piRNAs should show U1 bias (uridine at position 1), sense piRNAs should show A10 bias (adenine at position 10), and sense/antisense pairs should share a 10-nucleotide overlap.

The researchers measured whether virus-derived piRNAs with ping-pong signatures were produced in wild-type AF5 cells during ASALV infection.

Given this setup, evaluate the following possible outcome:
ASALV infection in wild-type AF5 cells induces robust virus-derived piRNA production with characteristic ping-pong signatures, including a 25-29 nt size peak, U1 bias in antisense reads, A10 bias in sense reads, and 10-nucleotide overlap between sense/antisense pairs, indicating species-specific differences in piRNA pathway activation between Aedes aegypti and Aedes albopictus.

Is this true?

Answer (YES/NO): NO